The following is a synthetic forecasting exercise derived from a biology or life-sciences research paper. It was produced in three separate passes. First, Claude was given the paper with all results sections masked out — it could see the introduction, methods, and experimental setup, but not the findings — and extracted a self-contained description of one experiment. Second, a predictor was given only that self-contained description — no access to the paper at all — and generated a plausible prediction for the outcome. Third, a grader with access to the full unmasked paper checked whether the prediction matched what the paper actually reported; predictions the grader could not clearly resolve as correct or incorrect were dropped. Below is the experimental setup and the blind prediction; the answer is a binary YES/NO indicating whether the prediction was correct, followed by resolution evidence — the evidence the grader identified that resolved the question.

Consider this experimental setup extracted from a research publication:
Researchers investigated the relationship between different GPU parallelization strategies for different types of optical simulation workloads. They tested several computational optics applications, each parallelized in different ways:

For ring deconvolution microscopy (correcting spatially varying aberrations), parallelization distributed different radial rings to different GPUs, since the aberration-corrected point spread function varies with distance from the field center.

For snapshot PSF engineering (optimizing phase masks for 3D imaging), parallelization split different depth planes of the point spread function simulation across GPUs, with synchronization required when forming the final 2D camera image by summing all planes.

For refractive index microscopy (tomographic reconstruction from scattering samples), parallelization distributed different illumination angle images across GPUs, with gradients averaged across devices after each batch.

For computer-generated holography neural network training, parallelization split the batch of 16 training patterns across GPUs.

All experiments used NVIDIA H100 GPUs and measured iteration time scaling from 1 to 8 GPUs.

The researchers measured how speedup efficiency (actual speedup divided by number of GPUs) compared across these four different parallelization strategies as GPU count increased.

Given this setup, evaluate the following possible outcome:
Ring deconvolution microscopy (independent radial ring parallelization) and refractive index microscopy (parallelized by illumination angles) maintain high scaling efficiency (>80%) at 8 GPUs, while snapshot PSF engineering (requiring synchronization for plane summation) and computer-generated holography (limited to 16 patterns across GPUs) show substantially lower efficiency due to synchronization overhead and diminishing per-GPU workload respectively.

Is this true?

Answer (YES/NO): NO